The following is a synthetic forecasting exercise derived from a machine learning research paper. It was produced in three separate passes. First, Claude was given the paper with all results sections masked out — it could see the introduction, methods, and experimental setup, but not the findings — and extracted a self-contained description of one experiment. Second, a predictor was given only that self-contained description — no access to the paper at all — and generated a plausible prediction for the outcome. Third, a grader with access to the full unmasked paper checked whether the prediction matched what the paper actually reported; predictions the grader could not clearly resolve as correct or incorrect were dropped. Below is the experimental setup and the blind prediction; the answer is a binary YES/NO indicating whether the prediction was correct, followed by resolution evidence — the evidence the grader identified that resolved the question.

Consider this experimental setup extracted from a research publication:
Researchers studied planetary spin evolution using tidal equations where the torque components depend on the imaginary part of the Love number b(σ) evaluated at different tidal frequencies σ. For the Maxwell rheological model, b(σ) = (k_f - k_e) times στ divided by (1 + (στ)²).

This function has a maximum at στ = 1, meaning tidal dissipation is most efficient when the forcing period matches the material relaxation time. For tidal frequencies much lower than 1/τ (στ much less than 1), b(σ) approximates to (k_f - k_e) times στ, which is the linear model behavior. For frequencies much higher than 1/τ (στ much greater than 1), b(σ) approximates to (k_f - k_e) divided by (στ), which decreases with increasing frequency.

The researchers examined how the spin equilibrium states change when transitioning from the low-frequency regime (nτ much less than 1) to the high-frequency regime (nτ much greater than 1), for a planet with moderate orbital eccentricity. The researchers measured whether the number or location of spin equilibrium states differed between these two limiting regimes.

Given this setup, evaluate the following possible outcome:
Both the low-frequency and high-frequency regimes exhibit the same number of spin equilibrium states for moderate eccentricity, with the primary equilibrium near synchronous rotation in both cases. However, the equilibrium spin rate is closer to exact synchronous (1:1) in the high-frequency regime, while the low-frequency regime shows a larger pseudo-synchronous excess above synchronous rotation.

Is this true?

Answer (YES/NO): NO